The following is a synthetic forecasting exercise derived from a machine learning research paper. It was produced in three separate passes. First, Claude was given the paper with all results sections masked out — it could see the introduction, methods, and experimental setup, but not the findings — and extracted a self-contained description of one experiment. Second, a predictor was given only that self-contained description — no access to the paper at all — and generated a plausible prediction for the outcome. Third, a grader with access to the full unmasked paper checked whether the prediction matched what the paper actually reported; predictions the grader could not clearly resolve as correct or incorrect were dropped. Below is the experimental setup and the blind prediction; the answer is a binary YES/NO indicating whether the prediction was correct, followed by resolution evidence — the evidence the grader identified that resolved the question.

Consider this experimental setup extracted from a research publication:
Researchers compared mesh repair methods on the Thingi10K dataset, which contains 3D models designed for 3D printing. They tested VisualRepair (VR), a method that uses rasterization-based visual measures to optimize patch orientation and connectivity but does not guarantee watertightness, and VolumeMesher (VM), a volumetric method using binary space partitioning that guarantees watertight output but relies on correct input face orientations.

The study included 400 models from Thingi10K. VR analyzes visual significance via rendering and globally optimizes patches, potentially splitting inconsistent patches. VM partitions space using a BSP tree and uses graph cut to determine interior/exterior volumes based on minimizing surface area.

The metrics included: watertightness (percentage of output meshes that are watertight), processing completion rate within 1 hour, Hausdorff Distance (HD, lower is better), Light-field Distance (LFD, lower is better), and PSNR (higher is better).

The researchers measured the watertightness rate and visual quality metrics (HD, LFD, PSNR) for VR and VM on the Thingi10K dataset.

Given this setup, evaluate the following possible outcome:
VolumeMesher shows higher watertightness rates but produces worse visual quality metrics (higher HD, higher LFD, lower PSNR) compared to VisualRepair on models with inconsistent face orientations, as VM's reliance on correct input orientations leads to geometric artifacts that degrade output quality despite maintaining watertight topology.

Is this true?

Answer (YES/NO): NO